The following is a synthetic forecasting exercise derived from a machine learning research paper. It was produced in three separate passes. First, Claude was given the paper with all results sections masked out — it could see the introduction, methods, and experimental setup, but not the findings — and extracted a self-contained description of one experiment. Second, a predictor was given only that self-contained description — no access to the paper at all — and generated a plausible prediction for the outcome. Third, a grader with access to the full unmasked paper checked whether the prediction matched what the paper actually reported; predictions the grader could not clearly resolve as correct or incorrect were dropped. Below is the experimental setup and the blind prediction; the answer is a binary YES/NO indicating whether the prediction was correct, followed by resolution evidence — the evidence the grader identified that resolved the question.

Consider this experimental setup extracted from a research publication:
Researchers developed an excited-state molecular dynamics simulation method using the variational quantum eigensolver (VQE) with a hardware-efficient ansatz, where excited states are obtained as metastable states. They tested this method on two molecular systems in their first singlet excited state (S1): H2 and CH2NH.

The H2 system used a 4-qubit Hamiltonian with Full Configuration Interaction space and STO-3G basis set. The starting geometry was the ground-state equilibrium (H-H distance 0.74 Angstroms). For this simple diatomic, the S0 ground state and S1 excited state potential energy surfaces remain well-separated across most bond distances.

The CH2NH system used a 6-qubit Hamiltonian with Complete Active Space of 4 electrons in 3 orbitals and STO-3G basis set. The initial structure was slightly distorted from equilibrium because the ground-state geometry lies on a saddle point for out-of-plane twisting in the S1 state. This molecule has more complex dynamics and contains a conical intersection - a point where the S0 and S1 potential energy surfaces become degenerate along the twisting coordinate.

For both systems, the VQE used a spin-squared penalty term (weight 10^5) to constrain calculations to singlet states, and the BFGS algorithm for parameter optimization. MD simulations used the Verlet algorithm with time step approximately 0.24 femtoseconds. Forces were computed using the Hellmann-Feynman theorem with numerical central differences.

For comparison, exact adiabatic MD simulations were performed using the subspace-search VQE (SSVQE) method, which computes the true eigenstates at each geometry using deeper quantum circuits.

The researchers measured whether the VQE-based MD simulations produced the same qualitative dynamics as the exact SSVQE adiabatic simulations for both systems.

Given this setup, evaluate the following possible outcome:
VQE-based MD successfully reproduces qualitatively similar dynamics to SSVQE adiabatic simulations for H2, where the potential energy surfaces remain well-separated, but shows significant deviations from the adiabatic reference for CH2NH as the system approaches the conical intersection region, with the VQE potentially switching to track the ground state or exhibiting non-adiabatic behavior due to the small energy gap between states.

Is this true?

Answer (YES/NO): YES